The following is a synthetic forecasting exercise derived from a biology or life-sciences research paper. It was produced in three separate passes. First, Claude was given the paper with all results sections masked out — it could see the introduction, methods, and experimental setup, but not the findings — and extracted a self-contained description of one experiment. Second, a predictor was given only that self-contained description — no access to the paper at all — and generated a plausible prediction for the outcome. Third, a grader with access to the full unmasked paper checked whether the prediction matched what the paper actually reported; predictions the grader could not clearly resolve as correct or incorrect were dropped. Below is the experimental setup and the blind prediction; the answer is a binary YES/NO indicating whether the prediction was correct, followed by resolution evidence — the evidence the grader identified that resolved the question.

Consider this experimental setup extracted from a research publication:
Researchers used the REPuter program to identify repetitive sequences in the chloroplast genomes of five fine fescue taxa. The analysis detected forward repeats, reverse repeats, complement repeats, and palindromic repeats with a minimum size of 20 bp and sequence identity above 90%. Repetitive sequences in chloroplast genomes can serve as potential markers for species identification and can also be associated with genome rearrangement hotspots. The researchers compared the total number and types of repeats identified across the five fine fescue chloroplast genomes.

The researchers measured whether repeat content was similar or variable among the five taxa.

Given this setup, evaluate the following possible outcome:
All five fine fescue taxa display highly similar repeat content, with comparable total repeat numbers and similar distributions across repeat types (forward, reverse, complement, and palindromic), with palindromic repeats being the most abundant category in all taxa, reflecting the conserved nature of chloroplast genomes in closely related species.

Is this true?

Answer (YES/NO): NO